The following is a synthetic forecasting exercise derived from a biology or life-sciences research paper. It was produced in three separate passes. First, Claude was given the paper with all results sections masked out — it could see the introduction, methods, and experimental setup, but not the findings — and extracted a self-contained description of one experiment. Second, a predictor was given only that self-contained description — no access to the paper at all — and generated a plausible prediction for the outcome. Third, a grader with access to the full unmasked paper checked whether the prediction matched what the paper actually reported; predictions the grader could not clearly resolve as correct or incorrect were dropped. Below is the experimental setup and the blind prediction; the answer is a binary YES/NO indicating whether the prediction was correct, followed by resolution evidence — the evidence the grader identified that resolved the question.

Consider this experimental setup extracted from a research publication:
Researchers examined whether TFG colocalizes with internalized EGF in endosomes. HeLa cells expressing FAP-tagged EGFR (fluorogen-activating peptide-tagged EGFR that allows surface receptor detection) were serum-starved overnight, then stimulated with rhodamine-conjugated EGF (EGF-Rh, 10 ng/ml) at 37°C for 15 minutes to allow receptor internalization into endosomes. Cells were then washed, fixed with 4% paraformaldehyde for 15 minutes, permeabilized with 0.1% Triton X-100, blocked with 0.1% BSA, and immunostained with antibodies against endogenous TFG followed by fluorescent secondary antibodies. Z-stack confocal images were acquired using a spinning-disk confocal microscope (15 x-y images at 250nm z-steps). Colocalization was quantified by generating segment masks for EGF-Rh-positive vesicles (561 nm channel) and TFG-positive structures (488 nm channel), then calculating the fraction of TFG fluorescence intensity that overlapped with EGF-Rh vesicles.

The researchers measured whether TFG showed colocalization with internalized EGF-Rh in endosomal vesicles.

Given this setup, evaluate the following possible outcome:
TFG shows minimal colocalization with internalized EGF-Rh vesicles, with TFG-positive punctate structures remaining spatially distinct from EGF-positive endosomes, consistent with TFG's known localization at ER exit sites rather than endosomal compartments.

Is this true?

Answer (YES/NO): NO